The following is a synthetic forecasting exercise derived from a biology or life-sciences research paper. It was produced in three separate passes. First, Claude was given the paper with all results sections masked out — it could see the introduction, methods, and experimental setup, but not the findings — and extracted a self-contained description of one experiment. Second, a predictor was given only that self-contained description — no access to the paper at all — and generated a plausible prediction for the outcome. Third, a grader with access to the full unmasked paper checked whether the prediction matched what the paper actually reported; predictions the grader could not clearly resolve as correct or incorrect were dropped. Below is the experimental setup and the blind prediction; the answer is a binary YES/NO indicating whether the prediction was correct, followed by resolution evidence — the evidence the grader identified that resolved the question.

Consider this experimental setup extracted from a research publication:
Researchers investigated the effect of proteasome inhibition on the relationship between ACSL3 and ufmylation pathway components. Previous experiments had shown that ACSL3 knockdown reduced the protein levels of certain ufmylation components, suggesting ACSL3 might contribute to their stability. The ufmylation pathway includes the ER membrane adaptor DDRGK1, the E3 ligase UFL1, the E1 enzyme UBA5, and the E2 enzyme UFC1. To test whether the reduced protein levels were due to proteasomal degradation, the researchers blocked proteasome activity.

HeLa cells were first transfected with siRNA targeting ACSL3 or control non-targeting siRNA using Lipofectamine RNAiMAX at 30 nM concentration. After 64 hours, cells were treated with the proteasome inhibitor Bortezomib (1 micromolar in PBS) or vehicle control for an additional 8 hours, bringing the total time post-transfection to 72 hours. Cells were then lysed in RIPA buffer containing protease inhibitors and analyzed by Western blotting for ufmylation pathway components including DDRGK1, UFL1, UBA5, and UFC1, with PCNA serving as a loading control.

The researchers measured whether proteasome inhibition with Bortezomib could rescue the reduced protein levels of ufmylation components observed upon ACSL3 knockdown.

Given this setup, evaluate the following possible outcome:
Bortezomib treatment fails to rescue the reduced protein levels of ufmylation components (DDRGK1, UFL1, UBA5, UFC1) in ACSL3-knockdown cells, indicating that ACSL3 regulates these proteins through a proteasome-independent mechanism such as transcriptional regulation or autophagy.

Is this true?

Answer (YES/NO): NO